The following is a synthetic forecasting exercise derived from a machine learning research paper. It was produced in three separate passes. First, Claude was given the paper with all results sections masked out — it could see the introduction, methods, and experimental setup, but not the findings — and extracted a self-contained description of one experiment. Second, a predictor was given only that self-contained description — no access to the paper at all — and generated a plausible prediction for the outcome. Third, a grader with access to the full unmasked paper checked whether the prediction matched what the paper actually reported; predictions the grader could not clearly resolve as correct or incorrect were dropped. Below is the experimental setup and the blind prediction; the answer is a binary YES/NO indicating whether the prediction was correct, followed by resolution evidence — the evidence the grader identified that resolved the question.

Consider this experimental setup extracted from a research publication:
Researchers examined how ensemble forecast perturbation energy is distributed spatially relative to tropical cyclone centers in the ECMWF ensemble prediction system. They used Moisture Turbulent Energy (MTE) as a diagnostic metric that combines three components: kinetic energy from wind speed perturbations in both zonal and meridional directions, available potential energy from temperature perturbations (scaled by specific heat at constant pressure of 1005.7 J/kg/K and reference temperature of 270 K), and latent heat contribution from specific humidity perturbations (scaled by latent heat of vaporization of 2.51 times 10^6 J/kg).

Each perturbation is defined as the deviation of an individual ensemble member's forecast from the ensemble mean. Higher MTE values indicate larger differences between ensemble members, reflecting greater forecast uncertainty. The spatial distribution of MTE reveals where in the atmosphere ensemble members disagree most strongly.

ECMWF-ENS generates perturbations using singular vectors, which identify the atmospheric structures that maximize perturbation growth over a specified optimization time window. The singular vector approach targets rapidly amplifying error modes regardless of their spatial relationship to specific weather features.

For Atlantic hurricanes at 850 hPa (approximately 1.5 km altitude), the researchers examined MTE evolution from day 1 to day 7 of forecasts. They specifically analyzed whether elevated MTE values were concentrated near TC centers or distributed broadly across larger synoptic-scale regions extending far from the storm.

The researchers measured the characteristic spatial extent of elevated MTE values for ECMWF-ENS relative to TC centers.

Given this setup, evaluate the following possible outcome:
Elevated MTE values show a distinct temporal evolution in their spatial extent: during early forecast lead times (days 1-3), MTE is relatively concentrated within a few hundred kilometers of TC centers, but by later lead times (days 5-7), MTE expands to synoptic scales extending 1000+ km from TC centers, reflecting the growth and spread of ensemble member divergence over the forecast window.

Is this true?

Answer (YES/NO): NO